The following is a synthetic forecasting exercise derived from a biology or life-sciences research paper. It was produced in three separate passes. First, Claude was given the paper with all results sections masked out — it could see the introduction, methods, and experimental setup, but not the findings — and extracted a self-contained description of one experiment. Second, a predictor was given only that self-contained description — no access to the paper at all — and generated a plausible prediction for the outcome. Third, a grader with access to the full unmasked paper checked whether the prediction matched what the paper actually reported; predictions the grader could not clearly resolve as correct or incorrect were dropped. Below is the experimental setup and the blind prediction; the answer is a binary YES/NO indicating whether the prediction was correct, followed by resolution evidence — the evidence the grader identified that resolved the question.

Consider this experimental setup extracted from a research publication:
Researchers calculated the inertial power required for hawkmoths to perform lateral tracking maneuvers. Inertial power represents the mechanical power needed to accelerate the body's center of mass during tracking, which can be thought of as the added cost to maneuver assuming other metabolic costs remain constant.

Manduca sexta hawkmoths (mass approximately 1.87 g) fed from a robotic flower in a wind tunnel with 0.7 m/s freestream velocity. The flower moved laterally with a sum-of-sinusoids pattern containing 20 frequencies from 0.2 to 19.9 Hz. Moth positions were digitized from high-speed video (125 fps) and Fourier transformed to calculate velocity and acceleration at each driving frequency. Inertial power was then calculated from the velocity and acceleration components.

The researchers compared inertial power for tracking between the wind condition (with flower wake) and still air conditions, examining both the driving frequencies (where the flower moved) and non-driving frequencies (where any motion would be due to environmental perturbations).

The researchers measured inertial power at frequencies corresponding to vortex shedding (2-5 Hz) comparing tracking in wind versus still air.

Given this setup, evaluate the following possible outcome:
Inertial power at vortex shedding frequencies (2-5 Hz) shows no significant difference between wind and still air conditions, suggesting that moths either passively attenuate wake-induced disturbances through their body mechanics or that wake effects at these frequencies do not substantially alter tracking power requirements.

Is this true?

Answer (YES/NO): NO